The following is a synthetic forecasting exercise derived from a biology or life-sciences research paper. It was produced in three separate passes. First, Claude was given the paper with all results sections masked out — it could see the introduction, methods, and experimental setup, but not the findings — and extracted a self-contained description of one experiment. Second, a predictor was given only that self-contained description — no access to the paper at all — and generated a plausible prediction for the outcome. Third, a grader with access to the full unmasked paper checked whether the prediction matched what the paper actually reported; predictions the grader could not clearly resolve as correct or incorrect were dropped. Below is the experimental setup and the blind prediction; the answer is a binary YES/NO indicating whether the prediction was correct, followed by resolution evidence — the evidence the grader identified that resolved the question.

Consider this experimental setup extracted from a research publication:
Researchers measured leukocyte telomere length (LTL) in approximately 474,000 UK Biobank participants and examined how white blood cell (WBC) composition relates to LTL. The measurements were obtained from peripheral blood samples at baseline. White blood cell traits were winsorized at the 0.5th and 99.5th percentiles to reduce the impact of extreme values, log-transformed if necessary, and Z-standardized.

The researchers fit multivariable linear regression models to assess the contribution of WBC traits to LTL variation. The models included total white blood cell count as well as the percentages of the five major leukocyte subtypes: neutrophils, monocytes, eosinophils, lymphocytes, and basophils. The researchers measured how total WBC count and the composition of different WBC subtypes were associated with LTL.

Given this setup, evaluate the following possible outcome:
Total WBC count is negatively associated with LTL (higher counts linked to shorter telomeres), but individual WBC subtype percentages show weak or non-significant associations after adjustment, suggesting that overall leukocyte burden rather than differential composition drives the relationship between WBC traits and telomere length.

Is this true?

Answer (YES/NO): YES